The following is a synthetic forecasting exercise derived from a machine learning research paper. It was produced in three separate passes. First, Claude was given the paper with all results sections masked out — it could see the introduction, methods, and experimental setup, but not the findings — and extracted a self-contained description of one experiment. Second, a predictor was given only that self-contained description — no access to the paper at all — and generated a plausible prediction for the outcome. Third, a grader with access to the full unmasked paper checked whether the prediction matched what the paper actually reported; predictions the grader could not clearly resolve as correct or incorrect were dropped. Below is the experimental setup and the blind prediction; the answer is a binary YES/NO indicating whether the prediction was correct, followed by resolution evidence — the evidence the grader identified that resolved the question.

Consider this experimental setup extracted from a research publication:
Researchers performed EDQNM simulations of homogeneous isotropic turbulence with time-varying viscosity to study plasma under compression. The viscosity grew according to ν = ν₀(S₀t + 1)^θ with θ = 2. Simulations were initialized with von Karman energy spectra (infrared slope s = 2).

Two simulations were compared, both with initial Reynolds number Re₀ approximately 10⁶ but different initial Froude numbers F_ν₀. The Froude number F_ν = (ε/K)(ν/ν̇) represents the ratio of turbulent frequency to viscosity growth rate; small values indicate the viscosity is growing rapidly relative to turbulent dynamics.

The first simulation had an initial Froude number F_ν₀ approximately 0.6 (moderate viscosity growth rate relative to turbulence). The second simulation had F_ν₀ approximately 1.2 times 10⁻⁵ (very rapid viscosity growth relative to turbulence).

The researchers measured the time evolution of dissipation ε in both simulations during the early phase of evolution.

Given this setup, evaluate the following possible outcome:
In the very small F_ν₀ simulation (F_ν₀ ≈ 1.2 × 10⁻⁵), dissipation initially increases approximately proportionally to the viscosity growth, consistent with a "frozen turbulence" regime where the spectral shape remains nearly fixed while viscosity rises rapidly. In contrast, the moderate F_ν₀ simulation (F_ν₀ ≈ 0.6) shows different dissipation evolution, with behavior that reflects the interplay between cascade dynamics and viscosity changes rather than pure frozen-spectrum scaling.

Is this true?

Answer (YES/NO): YES